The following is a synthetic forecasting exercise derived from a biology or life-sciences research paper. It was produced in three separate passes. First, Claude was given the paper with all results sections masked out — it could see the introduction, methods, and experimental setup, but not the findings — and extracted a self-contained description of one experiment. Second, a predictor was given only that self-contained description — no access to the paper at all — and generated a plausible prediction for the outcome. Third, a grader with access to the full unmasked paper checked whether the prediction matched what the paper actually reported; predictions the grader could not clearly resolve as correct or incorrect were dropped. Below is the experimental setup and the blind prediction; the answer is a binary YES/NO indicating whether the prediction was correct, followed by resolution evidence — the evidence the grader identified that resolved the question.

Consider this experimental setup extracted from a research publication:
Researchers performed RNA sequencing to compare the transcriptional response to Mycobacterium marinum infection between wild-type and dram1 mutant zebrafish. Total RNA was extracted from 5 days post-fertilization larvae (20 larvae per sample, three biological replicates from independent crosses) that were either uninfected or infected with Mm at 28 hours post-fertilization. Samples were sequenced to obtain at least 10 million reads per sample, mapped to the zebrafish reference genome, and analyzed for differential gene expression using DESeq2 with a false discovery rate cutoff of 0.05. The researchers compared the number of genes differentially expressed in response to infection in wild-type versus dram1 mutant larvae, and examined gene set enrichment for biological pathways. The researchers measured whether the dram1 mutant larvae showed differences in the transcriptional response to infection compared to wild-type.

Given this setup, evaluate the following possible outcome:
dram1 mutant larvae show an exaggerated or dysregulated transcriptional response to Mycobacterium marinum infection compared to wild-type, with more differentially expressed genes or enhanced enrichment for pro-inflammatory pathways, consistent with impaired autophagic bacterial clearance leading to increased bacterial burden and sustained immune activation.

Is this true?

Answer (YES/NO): NO